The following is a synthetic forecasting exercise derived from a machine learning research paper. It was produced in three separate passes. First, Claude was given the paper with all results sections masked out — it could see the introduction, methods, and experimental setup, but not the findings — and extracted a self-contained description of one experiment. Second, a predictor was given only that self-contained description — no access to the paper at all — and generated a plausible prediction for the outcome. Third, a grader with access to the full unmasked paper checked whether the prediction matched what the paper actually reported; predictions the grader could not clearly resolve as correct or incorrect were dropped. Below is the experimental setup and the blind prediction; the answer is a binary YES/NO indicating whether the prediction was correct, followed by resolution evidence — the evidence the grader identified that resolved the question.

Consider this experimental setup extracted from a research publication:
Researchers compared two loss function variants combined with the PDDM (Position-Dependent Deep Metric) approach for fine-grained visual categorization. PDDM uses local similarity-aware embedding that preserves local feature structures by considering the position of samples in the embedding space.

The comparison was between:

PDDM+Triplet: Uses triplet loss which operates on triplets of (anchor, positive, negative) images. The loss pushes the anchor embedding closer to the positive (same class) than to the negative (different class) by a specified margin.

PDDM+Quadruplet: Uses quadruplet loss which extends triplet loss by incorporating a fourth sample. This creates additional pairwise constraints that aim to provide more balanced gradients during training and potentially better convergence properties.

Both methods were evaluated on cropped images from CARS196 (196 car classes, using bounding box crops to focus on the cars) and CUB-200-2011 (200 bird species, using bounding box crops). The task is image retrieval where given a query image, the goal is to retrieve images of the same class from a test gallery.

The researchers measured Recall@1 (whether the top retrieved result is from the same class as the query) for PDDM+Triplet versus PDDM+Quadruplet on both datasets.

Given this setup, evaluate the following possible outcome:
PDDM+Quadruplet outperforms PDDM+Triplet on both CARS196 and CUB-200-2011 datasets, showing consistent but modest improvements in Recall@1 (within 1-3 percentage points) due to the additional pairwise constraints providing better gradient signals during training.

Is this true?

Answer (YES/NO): NO